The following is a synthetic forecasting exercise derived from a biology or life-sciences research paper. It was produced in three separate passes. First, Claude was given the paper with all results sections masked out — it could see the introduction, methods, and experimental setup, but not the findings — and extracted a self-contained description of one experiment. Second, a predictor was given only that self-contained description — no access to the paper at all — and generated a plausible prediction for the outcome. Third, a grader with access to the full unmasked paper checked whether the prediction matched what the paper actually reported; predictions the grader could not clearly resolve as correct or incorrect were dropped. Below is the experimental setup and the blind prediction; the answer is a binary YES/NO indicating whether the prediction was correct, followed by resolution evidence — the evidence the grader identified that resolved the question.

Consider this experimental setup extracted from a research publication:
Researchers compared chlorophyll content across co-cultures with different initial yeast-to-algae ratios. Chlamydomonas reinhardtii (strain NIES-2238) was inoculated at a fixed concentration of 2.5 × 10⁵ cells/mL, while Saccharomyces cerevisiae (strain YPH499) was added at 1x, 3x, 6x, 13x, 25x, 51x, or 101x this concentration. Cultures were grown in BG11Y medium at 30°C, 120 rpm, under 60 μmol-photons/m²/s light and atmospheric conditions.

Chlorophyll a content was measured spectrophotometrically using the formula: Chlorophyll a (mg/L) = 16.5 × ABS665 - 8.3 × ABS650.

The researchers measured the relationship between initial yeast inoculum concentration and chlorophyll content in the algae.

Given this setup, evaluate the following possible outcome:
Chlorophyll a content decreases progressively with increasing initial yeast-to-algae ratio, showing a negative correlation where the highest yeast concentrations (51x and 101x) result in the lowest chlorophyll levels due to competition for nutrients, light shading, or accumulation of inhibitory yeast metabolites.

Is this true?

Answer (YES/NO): NO